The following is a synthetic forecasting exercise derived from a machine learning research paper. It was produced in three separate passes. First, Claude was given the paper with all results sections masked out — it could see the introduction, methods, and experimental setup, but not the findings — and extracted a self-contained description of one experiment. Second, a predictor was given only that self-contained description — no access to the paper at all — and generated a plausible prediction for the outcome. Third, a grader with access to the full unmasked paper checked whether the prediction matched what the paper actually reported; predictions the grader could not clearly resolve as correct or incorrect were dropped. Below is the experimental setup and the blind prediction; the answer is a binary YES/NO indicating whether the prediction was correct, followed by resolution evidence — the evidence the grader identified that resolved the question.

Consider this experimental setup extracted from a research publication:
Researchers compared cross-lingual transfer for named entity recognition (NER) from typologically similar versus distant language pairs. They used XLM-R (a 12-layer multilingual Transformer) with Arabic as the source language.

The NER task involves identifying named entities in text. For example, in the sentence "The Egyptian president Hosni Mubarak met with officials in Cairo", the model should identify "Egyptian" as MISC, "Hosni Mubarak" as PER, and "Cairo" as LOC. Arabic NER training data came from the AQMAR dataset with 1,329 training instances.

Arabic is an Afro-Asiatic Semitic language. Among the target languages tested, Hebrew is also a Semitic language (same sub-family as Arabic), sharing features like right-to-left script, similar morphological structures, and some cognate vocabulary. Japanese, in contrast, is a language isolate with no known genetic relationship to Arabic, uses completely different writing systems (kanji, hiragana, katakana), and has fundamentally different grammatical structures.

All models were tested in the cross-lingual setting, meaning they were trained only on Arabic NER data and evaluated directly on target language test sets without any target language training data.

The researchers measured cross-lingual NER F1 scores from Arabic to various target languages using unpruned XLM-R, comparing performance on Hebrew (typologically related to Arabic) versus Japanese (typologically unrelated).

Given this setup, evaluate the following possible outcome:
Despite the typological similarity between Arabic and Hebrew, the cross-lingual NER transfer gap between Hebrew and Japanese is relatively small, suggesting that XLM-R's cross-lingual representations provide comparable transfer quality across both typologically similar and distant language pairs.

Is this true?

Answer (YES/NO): NO